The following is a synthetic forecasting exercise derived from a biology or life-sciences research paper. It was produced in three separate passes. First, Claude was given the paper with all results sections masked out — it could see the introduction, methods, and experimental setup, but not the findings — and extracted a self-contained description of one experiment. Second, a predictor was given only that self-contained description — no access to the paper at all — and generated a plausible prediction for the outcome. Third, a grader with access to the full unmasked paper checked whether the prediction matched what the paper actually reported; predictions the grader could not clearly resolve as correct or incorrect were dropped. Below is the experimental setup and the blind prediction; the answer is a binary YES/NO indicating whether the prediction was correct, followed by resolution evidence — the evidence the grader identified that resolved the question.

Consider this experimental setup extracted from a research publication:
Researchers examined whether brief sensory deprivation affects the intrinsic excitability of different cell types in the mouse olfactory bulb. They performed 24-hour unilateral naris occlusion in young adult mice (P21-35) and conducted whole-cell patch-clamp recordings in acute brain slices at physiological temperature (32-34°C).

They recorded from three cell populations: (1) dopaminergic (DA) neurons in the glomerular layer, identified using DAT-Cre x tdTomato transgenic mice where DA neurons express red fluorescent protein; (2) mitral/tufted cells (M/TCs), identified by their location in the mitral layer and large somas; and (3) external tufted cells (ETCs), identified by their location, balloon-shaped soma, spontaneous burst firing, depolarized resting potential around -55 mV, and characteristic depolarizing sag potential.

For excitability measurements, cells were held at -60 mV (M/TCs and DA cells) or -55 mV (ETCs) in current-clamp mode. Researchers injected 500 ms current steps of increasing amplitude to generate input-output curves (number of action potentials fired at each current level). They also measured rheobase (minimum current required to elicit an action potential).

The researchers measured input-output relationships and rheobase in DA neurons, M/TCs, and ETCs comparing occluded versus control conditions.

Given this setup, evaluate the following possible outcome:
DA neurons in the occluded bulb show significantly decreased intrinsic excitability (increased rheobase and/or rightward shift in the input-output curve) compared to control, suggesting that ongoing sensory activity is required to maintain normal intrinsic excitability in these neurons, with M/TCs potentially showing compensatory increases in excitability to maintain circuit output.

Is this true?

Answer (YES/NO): NO